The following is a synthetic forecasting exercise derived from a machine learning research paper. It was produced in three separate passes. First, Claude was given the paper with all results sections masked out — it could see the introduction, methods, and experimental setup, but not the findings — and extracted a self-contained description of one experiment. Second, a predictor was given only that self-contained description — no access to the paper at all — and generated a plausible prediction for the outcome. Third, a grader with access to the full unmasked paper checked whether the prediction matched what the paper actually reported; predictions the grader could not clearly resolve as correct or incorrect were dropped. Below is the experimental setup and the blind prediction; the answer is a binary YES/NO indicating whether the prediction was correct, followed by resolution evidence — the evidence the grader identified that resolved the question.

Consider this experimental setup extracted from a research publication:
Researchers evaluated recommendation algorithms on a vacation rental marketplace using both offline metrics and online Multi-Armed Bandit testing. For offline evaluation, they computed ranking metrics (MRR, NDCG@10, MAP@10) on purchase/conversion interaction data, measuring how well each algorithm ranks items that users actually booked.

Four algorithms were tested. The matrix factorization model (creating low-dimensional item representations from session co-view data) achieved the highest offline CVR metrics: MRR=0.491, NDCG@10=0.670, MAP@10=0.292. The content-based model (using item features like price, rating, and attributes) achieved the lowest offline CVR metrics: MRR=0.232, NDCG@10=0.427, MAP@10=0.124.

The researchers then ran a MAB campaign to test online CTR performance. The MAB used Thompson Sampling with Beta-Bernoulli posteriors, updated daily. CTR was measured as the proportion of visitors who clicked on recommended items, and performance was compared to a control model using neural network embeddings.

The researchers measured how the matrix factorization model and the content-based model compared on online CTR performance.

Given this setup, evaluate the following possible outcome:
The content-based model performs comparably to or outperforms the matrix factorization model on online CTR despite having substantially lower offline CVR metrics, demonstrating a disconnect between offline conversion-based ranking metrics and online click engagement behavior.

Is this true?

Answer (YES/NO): NO